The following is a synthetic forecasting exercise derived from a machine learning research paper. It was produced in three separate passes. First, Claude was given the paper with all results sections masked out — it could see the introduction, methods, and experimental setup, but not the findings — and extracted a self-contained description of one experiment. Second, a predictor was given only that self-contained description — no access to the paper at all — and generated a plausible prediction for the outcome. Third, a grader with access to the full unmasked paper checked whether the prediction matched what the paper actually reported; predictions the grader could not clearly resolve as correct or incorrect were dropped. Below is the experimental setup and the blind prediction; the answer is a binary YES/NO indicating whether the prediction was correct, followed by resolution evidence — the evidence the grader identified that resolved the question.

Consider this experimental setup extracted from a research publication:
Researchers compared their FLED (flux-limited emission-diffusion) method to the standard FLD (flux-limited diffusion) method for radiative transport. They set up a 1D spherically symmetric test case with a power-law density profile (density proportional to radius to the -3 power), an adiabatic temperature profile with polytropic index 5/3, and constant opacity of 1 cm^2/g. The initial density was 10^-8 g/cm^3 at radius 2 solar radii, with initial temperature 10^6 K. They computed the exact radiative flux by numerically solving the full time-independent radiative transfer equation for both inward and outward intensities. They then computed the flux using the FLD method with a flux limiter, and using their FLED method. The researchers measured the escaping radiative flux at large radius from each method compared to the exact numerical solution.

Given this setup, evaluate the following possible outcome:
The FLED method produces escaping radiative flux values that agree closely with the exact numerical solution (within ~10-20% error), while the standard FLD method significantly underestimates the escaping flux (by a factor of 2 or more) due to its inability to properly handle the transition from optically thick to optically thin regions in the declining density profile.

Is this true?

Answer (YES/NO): NO